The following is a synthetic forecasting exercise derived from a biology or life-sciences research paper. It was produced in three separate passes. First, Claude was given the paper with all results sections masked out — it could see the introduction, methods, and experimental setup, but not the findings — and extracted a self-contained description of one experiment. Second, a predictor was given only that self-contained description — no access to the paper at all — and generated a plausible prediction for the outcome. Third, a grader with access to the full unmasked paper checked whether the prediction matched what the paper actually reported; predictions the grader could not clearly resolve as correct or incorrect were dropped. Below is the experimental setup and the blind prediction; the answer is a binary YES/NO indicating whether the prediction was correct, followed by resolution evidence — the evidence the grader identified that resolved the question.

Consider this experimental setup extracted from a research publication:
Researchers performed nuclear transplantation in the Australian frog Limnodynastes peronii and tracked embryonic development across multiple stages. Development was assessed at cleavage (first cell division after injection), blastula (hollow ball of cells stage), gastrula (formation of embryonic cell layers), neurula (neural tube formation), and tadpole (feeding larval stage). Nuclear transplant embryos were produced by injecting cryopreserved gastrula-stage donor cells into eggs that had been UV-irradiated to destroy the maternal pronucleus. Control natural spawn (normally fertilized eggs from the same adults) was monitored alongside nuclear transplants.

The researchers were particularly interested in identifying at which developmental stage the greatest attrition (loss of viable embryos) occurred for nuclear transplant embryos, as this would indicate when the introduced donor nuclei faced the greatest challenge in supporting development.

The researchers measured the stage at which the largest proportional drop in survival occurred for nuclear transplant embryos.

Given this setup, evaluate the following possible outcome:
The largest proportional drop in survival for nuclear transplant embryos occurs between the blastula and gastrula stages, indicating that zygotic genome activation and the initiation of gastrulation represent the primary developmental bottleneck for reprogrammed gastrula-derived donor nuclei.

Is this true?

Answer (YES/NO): NO